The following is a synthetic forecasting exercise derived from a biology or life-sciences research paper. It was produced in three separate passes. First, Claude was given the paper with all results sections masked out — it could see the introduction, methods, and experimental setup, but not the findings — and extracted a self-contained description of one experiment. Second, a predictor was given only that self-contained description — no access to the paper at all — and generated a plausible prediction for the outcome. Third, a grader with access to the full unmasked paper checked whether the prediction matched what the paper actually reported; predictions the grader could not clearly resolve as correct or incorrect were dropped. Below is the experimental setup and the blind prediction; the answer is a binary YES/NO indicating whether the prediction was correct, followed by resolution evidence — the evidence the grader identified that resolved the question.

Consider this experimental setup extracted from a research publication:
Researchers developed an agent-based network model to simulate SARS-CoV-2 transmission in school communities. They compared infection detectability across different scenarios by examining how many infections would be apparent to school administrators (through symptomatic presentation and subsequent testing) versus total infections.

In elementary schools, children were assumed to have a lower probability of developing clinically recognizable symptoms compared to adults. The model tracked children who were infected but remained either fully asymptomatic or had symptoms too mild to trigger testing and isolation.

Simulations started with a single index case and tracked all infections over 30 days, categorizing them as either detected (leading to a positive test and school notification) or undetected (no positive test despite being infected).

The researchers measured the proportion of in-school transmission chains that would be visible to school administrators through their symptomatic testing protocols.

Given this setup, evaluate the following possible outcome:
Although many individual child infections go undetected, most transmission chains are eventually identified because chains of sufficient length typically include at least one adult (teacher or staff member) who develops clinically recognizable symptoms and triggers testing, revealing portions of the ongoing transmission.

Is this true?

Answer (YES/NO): NO